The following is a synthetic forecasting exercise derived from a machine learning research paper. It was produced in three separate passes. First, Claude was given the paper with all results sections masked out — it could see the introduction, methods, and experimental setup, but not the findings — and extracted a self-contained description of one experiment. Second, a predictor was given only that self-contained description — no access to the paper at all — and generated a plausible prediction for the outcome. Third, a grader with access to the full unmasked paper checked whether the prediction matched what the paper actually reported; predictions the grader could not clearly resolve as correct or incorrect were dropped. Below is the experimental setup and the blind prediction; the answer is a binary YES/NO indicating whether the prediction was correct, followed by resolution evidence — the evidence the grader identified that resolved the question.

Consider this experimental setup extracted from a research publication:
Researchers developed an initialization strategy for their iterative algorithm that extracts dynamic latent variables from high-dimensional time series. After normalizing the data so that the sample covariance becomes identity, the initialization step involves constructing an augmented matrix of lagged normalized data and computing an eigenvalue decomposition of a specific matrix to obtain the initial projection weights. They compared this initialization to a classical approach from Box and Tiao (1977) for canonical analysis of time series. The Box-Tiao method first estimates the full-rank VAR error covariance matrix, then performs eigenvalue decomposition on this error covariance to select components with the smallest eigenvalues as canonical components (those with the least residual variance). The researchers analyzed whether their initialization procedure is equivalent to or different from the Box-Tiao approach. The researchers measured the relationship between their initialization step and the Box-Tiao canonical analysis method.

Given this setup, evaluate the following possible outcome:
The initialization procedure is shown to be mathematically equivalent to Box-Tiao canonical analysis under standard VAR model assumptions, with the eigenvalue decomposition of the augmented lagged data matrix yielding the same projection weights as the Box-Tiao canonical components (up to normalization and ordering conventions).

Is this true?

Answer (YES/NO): YES